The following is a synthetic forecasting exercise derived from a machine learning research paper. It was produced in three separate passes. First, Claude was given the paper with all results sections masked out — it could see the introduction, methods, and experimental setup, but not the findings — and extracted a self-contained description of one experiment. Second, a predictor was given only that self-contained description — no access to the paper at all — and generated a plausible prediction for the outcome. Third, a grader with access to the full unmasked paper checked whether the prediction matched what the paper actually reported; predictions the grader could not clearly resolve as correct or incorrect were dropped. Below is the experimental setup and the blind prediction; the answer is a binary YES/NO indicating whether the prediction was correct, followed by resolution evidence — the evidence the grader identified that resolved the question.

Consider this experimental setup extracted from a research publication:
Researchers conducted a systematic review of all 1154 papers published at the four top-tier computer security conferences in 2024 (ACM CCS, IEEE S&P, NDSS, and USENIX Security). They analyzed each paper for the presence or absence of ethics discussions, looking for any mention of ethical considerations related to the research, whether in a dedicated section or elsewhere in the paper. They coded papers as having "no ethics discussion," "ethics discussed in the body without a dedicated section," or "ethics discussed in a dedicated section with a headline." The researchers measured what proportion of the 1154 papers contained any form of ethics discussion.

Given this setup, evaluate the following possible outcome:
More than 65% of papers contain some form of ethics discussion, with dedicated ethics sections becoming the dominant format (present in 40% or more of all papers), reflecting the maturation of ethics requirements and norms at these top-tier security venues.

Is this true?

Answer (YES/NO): NO